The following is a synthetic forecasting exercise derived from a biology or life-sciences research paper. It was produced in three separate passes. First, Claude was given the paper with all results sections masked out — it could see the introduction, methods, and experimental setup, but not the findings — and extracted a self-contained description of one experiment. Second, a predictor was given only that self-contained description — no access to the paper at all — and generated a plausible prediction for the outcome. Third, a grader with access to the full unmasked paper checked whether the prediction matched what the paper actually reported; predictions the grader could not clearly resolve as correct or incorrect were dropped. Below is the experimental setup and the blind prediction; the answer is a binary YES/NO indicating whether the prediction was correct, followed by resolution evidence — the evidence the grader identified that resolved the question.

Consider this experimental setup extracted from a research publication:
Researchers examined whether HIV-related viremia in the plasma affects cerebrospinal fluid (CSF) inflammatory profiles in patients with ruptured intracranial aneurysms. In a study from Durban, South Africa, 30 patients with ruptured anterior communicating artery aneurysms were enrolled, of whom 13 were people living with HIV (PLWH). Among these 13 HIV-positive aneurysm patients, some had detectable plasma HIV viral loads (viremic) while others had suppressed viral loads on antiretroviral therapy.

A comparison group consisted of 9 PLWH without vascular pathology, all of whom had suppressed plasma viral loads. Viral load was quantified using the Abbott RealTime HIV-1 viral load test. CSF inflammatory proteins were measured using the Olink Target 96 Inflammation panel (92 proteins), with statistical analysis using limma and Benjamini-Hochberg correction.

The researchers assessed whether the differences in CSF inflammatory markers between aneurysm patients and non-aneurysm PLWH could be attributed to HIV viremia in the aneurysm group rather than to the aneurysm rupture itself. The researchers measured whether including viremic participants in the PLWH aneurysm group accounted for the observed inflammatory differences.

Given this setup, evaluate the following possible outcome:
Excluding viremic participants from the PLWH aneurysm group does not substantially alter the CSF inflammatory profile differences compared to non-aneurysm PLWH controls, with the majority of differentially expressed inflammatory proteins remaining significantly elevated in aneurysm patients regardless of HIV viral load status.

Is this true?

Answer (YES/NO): YES